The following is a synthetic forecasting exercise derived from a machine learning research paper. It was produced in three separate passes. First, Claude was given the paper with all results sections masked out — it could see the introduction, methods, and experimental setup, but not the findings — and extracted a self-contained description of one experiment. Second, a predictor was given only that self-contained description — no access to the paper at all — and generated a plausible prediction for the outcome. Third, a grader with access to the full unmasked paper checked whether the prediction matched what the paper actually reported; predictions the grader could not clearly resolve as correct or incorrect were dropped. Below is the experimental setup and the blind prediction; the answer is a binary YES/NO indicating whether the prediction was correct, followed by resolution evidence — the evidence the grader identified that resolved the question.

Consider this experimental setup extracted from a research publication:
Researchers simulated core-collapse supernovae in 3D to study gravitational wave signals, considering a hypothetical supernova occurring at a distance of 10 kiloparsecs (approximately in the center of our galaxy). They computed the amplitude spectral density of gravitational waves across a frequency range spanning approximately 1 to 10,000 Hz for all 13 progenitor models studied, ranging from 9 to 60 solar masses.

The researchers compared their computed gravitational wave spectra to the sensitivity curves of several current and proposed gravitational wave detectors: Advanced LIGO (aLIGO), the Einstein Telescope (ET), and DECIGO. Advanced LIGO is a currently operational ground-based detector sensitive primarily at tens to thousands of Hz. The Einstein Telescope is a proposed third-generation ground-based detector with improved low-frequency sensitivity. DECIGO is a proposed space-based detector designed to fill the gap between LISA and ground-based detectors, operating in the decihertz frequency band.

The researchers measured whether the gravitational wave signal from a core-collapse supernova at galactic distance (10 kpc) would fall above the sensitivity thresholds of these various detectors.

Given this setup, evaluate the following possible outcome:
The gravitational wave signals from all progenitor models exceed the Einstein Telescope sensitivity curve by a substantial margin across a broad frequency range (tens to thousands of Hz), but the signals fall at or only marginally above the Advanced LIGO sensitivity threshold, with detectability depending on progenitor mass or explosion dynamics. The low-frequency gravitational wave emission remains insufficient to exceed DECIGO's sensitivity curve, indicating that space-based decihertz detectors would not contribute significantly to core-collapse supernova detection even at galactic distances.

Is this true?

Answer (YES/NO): NO